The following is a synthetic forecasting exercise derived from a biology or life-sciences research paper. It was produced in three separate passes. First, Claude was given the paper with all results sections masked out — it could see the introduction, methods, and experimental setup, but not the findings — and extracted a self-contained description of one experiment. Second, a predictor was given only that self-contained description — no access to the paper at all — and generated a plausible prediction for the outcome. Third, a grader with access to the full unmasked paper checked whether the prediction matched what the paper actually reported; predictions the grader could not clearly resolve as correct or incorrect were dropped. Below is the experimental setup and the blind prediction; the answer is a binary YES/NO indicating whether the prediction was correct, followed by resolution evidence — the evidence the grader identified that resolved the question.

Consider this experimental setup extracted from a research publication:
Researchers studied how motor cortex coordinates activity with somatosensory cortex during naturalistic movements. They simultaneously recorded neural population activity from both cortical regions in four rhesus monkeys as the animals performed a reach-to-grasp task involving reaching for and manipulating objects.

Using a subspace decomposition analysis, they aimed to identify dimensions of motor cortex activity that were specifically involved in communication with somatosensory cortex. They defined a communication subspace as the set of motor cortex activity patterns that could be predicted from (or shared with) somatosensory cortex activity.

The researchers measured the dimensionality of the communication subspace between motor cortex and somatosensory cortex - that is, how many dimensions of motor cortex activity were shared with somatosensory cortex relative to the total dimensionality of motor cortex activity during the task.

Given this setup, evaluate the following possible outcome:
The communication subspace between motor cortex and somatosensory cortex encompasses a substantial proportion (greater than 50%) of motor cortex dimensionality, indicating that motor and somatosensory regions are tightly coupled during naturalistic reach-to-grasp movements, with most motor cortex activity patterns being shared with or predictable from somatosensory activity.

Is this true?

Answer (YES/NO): YES